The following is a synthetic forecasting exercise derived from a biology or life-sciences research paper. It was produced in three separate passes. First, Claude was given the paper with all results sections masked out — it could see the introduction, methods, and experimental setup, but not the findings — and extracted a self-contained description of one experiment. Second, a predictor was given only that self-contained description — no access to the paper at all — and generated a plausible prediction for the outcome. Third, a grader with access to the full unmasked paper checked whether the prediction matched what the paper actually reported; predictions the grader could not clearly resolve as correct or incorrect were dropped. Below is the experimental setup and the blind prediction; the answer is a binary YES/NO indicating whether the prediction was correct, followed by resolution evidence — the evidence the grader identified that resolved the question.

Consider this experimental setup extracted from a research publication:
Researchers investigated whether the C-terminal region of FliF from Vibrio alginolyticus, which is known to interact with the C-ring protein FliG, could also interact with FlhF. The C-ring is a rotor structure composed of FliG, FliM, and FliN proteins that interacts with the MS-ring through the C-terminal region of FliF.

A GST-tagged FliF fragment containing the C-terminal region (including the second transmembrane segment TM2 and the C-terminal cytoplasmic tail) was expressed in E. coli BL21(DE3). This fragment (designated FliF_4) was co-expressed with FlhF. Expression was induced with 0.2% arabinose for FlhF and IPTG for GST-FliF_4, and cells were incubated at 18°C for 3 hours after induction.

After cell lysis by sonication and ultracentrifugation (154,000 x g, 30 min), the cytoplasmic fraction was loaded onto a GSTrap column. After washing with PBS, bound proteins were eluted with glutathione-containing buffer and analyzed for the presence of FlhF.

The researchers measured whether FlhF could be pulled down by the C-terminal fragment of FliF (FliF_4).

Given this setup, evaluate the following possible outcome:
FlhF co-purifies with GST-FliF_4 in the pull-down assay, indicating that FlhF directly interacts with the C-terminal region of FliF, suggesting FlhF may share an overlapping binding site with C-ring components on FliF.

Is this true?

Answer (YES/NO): NO